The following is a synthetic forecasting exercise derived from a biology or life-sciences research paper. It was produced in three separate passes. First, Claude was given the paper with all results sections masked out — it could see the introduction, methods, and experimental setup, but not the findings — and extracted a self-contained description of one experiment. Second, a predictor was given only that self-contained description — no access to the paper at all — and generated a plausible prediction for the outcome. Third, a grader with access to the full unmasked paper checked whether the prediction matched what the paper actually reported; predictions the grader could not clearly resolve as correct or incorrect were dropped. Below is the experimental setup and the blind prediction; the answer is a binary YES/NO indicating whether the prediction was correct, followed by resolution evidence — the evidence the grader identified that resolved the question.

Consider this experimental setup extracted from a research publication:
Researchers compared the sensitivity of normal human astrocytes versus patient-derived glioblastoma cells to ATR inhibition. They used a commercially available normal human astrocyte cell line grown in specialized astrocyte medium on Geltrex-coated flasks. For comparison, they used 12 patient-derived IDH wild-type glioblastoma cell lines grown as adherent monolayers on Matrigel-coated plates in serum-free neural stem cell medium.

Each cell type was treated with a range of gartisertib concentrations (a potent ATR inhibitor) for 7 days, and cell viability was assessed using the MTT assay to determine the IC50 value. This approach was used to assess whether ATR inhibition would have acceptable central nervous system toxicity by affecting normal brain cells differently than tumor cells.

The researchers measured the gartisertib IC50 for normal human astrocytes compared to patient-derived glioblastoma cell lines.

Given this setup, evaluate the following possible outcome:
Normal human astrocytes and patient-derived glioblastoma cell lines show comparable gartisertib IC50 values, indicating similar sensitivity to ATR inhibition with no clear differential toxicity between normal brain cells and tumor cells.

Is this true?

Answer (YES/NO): NO